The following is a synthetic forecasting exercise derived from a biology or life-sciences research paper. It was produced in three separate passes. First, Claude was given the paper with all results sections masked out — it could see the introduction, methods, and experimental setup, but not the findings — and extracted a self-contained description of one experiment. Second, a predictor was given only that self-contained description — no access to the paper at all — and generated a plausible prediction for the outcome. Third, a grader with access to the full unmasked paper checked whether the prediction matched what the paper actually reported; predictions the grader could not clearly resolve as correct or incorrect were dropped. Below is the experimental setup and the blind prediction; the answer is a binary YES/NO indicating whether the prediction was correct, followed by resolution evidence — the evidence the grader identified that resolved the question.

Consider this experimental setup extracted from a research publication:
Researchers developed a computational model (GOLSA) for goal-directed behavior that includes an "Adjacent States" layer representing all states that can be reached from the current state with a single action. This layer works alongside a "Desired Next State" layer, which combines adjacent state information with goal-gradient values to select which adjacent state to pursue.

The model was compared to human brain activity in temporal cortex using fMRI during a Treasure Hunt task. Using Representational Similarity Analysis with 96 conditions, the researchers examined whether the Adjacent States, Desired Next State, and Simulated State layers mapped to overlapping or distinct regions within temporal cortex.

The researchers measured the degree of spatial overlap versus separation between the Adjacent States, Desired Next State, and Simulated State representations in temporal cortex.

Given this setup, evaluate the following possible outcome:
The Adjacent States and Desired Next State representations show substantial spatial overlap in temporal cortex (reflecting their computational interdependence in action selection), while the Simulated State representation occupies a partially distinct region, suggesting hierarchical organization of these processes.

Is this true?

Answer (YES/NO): NO